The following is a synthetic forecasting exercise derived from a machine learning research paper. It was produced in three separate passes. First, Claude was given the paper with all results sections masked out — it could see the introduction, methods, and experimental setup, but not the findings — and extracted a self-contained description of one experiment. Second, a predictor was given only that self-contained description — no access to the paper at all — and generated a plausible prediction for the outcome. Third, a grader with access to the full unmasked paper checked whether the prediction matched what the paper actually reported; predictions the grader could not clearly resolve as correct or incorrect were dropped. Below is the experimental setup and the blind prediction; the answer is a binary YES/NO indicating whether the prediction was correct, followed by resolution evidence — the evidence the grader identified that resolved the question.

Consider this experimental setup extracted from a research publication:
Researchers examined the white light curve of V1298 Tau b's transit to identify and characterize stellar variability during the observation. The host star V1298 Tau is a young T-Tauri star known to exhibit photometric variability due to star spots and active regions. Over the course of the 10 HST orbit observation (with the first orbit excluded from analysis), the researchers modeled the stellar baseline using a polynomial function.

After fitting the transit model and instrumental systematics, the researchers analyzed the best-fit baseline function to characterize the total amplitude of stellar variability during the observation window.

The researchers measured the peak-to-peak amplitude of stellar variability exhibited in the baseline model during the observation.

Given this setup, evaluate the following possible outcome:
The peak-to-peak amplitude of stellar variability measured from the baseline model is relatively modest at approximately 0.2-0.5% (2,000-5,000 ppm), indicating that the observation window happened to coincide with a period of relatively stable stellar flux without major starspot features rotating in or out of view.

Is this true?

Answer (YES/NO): YES